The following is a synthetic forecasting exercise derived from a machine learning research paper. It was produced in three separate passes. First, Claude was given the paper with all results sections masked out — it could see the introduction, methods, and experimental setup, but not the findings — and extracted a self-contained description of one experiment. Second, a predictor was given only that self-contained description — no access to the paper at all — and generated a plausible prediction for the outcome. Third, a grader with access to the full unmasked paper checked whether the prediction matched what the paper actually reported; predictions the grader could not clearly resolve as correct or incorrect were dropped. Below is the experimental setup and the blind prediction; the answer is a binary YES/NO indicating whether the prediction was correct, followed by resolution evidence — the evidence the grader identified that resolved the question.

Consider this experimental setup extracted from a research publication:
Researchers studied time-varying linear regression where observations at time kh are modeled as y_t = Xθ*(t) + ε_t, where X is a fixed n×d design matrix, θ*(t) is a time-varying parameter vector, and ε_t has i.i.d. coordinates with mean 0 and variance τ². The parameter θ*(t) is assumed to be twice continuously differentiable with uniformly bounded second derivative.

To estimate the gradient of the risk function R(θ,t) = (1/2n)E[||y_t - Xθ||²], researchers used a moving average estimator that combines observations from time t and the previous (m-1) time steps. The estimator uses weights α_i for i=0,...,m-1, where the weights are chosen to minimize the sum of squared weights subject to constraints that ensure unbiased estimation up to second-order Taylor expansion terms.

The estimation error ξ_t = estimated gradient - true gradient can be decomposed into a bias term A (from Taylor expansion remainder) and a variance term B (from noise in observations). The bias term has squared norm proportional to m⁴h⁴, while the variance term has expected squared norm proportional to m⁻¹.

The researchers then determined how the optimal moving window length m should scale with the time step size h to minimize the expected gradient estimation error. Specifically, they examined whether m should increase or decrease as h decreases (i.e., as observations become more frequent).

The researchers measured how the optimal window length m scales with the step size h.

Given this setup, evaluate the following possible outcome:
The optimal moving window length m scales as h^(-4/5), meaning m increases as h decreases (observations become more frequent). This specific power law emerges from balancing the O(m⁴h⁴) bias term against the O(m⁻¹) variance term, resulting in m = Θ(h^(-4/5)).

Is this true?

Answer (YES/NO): YES